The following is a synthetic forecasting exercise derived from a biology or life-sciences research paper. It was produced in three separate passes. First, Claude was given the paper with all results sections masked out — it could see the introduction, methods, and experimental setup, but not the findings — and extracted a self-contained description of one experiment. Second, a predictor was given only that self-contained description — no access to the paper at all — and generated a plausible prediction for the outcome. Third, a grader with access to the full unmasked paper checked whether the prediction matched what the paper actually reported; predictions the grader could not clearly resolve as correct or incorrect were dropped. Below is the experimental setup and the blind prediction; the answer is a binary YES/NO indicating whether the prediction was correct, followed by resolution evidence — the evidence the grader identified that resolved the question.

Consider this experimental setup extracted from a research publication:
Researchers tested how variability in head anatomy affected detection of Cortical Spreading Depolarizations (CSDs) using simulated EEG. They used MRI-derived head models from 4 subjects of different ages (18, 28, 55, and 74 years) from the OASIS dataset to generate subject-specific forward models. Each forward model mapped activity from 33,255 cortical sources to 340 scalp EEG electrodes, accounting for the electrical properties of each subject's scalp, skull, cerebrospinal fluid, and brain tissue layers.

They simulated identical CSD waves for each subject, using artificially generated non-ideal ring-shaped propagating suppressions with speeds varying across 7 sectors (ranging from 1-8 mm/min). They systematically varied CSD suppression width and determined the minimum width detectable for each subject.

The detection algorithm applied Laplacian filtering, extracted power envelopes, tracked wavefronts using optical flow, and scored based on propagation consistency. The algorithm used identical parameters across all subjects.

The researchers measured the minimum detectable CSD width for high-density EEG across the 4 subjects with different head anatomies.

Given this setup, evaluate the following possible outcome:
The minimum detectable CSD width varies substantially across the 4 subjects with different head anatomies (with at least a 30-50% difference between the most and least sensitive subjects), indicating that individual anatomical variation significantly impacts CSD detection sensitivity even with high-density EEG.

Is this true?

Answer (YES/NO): YES